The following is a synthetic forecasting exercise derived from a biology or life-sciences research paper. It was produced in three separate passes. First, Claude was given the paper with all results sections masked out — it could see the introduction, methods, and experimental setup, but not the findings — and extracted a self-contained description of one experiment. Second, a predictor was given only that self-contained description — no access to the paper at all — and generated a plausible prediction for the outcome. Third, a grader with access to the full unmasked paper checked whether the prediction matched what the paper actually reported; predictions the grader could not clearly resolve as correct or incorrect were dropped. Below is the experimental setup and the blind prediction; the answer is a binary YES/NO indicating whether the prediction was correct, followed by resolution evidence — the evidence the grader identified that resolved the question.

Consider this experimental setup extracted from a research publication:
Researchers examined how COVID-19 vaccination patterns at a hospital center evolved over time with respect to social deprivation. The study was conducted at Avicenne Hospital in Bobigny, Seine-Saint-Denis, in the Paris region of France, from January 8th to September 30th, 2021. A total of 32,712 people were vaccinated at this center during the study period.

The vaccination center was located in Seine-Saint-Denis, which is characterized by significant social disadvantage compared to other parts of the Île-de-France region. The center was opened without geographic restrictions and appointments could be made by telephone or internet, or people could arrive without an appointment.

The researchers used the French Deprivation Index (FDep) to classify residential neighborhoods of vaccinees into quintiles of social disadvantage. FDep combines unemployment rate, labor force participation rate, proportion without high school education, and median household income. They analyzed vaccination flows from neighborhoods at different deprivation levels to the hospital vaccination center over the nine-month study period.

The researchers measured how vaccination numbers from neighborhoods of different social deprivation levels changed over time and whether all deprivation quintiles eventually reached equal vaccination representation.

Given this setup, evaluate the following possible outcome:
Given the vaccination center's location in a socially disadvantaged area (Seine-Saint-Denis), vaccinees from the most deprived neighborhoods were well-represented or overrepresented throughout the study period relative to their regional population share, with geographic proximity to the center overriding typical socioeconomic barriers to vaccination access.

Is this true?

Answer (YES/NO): NO